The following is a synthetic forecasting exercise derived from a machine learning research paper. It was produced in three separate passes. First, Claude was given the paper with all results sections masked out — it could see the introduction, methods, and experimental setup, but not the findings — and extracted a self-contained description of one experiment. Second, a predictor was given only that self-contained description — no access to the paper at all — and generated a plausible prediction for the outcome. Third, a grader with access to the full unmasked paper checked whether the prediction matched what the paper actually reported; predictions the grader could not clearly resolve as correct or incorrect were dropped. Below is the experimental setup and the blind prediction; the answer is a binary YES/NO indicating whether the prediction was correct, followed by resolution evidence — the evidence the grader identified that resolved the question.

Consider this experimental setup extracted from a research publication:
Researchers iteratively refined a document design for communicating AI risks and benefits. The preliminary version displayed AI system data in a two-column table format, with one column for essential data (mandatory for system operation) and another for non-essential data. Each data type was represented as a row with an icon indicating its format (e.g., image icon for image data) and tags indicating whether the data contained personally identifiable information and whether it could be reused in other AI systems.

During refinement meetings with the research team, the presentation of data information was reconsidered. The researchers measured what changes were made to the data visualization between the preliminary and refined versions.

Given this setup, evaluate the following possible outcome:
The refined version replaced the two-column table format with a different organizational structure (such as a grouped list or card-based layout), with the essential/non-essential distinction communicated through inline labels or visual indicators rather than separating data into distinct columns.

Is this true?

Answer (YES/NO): NO